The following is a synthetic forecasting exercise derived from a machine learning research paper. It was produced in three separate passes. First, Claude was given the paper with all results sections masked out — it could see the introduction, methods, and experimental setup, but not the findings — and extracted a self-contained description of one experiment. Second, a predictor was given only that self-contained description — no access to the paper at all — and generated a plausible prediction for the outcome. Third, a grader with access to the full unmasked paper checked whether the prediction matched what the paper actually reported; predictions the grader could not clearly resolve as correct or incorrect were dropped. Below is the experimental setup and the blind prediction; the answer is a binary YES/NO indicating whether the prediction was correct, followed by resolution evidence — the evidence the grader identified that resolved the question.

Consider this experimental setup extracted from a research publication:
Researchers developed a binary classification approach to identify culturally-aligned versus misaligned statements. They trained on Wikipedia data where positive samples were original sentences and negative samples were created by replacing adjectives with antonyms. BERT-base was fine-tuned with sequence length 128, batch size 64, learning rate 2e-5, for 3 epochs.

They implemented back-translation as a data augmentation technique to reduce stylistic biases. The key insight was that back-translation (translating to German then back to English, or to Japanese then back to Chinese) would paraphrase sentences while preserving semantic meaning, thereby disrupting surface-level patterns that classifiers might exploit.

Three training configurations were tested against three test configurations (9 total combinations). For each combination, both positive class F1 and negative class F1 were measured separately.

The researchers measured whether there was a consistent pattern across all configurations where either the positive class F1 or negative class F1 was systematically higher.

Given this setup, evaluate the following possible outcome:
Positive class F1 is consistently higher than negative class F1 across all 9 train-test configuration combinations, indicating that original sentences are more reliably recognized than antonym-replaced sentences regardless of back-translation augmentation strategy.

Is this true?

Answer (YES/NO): NO